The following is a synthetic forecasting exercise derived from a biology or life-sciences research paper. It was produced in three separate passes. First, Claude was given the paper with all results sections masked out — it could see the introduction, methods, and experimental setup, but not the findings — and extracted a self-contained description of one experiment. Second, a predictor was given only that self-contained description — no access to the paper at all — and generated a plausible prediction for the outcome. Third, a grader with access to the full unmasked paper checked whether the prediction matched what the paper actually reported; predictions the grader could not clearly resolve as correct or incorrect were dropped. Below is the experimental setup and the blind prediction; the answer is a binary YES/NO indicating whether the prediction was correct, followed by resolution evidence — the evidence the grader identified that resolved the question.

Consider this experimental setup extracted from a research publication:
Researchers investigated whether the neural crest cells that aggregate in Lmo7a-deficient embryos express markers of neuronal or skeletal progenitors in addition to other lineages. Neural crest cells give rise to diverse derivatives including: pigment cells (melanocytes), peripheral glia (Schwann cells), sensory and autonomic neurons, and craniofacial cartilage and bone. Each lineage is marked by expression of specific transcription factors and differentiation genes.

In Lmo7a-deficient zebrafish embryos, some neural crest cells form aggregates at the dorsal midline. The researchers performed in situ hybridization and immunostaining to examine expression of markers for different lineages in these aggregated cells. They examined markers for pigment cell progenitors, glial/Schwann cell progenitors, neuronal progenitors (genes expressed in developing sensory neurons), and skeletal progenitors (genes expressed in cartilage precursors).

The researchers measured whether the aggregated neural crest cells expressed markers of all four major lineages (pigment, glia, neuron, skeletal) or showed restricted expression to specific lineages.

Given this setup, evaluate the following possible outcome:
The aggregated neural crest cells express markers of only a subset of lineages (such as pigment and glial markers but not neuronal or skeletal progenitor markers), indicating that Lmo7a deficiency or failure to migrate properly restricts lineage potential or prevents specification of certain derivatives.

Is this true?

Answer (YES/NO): YES